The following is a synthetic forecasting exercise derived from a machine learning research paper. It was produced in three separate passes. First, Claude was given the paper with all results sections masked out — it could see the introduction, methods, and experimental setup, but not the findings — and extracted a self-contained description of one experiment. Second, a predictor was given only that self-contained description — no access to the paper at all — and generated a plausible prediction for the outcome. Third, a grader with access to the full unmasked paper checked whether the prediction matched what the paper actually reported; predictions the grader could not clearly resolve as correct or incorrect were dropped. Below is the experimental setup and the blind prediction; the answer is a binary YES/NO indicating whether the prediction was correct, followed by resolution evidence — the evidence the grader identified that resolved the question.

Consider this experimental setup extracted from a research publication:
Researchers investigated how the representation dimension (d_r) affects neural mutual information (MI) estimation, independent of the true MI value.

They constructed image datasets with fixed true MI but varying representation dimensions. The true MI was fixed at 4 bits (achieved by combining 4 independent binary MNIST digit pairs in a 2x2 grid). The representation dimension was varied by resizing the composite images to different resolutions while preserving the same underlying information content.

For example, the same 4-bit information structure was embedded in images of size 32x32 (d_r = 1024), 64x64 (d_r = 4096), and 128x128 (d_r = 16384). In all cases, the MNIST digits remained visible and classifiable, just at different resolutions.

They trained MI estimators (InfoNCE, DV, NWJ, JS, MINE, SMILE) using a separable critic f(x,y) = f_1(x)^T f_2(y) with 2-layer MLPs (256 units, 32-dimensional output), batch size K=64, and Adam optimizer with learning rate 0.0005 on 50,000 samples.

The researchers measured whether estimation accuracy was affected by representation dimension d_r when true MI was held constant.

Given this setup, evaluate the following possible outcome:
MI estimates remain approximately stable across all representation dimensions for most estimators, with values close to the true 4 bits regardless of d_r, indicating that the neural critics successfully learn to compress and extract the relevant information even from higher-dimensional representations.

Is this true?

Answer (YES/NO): NO